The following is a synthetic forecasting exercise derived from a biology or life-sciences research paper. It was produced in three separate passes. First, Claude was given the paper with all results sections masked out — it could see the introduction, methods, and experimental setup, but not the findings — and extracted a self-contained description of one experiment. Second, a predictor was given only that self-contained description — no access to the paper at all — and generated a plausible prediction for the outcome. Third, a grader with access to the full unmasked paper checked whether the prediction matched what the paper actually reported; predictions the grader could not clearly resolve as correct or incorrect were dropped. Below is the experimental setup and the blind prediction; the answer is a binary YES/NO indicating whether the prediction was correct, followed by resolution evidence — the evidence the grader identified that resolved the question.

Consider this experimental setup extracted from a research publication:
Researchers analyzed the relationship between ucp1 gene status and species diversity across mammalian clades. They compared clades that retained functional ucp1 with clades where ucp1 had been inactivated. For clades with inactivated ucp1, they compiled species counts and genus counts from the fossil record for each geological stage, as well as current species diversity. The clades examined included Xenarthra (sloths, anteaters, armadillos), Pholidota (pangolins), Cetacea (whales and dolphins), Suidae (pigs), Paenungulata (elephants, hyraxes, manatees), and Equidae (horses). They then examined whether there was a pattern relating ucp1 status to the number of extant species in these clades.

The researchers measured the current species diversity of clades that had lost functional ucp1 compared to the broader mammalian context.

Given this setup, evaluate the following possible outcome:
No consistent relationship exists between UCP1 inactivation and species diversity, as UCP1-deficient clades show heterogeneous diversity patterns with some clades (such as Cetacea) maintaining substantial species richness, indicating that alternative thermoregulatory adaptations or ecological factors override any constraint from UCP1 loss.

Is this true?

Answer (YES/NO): NO